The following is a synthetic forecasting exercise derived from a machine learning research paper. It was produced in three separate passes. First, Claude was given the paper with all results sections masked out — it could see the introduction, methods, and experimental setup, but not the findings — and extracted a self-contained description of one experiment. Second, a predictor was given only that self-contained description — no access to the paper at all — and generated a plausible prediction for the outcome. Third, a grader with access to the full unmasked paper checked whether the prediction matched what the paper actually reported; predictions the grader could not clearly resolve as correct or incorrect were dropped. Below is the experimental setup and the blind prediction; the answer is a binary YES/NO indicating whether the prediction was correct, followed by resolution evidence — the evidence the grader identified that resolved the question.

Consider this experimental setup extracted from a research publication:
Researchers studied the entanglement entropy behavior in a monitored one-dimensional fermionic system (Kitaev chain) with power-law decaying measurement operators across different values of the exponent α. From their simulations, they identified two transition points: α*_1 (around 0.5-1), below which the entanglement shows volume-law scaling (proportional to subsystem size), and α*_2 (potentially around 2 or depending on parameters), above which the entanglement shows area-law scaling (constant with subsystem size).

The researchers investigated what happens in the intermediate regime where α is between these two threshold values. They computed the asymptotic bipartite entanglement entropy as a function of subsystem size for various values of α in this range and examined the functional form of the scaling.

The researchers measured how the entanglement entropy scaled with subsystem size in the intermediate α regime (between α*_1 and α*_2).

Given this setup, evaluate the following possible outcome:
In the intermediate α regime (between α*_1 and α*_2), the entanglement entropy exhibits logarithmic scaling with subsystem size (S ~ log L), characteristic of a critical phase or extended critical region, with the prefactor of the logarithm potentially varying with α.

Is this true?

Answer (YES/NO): NO